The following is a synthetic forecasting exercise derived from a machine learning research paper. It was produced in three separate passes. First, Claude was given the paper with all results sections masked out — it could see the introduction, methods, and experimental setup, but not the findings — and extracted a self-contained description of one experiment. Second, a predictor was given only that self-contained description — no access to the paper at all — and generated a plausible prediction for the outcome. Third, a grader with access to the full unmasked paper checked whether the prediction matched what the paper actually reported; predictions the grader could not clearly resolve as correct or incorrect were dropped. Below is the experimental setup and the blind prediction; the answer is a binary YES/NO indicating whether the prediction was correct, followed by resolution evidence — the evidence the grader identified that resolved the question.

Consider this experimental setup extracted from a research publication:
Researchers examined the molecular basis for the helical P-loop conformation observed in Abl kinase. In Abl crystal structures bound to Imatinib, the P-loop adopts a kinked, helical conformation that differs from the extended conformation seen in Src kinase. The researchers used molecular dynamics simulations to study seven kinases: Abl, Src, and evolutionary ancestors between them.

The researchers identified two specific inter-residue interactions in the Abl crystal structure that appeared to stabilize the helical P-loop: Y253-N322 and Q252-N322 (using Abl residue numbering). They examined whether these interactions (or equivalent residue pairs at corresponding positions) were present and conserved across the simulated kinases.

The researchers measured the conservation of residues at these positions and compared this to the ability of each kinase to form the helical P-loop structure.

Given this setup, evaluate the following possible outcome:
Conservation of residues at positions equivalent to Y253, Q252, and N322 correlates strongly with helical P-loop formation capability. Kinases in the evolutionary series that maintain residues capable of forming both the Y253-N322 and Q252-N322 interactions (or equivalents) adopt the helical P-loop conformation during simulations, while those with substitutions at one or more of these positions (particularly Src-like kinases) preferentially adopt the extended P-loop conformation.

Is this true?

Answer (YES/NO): NO